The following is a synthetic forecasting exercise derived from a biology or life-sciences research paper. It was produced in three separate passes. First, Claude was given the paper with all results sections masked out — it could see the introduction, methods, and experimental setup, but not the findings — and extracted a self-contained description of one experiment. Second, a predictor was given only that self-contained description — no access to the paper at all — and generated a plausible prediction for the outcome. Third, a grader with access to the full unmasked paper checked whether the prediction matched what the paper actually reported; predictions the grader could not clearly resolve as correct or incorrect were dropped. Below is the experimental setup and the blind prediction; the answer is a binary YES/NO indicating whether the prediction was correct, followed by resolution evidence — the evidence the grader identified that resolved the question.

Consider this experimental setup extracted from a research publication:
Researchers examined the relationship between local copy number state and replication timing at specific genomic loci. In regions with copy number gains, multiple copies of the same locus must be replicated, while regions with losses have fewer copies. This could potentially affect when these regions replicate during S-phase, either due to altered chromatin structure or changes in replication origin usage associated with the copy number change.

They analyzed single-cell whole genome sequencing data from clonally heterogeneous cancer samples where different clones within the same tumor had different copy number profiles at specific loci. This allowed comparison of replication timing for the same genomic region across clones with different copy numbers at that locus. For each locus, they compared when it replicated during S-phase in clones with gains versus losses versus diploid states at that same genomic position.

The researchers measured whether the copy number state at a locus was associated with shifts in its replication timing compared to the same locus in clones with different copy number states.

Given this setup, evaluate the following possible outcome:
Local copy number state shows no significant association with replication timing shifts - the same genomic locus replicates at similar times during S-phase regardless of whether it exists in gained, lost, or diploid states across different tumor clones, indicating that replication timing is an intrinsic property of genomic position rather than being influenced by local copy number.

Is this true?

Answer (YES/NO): NO